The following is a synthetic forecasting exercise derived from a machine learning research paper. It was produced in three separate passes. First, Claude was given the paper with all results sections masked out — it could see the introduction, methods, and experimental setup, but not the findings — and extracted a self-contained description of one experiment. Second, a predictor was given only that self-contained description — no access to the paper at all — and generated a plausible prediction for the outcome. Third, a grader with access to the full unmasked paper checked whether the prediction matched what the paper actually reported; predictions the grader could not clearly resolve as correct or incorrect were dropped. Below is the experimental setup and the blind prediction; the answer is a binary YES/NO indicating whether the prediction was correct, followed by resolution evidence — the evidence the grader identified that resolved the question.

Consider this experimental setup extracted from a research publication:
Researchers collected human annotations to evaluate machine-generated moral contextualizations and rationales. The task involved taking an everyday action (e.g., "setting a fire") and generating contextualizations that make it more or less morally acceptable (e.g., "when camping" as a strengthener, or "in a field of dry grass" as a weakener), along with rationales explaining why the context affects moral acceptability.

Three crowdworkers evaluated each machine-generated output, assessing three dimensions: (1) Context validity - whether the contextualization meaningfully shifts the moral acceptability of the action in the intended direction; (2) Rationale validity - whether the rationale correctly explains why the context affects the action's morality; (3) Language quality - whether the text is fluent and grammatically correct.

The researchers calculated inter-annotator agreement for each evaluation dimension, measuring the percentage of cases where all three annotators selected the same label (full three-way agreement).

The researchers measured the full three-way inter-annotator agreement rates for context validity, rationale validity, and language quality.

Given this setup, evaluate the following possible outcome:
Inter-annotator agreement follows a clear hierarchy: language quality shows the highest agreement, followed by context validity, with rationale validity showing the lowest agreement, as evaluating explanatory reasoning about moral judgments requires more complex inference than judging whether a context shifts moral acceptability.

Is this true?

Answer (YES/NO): NO